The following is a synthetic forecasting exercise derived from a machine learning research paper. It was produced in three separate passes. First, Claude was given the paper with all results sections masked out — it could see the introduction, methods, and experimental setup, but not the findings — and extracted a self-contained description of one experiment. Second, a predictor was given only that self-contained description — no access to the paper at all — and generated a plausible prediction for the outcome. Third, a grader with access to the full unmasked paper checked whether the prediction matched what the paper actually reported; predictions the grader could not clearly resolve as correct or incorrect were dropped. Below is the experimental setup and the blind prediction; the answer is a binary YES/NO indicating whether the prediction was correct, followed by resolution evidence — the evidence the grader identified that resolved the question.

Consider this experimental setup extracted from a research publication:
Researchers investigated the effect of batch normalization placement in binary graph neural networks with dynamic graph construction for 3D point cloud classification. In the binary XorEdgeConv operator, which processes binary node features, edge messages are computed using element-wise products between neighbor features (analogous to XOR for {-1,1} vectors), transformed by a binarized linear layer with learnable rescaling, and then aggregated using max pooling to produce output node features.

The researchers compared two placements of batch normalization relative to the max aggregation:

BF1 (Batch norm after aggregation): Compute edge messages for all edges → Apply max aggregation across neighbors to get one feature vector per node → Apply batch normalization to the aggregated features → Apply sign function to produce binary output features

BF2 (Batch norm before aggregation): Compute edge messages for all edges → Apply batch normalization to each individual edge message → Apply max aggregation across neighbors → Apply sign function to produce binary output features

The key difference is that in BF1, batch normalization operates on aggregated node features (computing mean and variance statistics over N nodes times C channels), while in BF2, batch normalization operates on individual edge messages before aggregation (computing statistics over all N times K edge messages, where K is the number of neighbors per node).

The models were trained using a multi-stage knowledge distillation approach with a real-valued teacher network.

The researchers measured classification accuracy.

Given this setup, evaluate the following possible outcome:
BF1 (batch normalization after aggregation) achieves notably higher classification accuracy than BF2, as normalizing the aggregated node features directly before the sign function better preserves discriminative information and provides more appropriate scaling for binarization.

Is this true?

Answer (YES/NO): NO